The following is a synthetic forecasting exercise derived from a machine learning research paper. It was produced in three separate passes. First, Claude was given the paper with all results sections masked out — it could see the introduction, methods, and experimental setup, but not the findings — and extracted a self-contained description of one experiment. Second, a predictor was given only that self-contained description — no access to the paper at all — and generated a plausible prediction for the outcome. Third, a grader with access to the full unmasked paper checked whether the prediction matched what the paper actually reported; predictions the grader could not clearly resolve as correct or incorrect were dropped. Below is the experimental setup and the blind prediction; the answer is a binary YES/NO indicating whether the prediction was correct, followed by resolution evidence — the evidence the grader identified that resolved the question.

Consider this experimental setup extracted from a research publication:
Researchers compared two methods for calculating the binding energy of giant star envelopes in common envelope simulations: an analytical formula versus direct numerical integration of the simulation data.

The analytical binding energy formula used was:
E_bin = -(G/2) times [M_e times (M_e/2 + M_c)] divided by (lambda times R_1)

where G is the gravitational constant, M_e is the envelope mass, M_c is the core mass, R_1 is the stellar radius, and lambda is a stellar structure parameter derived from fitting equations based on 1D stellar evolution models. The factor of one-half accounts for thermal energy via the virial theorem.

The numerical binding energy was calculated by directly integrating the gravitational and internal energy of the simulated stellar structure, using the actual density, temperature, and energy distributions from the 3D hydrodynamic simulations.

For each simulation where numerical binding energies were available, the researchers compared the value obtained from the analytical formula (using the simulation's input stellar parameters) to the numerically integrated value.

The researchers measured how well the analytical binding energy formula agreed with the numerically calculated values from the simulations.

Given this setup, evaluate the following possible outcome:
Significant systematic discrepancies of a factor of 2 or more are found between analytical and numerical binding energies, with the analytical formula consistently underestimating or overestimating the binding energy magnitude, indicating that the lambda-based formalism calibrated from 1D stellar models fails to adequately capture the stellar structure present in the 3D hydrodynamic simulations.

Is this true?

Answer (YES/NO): NO